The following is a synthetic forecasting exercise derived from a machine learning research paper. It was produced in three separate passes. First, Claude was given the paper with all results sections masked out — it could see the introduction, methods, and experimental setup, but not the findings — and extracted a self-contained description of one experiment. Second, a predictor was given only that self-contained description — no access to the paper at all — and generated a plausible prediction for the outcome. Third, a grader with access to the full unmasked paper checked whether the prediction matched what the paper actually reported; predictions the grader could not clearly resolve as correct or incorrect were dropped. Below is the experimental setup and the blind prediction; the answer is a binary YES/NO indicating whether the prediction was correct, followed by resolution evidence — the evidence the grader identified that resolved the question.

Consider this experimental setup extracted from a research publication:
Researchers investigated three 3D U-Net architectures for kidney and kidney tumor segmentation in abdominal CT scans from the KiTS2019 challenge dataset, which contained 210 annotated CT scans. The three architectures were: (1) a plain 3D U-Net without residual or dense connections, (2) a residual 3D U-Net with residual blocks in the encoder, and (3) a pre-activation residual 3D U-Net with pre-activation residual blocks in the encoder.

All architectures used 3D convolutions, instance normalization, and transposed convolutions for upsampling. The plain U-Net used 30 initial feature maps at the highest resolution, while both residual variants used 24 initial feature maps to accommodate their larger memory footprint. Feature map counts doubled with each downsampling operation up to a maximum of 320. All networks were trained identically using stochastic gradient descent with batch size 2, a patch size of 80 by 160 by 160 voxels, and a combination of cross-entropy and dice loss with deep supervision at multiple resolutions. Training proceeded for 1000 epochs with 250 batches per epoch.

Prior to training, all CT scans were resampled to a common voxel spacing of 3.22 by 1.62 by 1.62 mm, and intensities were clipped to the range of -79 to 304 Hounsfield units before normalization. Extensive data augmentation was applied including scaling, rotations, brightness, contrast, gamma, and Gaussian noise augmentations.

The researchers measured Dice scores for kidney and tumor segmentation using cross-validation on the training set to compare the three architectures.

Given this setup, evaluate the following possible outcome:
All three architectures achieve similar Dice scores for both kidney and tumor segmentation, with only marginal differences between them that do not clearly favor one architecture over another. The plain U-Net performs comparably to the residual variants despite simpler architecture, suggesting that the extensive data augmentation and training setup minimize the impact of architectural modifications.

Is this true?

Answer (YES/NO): NO